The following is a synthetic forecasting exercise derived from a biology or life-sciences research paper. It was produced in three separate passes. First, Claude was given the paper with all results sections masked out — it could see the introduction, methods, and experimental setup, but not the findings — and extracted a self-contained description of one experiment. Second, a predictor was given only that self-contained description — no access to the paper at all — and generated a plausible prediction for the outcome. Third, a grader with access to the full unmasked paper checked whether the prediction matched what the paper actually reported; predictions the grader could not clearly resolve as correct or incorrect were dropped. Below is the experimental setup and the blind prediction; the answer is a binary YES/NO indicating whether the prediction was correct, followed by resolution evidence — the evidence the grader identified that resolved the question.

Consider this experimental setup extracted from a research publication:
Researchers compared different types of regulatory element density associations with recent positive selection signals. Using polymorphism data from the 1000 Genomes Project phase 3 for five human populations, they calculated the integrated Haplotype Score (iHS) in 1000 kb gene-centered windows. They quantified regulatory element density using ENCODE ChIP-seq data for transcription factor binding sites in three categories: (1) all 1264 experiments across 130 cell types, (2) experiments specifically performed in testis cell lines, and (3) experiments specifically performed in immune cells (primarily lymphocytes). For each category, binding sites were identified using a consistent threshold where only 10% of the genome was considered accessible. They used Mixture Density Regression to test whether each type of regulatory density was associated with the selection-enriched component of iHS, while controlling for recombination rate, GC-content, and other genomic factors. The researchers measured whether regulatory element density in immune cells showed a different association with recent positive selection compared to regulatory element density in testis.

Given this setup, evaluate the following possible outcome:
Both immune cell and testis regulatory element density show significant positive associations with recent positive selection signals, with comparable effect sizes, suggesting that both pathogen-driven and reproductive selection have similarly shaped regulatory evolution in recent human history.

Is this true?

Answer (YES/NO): NO